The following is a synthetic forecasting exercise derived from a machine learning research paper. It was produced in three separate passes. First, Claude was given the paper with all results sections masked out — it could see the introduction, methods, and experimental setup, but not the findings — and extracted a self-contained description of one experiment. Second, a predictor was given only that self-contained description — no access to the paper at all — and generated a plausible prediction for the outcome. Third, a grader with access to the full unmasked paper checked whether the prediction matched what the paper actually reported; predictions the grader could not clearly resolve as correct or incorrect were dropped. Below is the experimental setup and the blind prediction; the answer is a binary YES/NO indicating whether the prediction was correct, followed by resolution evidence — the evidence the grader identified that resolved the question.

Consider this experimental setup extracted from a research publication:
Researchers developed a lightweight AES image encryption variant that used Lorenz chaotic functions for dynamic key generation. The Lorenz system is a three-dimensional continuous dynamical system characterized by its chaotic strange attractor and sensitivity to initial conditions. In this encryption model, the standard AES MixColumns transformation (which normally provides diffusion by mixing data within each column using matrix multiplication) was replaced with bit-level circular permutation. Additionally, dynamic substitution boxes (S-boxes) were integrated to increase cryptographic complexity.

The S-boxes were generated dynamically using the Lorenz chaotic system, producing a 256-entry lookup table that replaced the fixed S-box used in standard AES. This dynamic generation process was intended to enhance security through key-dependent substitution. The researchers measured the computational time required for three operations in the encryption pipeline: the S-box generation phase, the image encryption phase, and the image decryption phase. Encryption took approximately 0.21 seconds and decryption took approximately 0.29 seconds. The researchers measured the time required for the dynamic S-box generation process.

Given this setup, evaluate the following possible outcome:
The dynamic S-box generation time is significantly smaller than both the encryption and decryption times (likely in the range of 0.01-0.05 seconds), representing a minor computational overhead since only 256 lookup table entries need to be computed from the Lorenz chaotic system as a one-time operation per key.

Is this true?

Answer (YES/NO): NO